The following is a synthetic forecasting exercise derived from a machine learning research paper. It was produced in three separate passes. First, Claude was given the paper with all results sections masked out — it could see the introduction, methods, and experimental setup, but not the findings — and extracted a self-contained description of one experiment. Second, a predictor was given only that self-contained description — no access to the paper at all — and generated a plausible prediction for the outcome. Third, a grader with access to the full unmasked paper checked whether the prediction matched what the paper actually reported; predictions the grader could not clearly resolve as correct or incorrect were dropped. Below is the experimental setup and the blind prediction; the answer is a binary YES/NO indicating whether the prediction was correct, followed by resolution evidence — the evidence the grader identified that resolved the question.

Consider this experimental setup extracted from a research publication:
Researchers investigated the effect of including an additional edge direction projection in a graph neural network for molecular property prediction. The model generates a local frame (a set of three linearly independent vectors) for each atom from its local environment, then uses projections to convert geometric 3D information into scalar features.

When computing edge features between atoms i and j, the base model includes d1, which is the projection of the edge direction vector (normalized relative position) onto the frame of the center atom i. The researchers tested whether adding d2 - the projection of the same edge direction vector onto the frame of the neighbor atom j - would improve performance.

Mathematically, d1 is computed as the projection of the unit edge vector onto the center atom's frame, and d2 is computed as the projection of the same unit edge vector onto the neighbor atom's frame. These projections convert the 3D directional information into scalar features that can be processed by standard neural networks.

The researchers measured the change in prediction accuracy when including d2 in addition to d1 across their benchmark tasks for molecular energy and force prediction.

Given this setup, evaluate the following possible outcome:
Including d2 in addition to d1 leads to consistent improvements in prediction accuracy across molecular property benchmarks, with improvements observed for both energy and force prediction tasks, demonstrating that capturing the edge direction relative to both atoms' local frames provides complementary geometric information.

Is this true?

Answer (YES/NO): NO